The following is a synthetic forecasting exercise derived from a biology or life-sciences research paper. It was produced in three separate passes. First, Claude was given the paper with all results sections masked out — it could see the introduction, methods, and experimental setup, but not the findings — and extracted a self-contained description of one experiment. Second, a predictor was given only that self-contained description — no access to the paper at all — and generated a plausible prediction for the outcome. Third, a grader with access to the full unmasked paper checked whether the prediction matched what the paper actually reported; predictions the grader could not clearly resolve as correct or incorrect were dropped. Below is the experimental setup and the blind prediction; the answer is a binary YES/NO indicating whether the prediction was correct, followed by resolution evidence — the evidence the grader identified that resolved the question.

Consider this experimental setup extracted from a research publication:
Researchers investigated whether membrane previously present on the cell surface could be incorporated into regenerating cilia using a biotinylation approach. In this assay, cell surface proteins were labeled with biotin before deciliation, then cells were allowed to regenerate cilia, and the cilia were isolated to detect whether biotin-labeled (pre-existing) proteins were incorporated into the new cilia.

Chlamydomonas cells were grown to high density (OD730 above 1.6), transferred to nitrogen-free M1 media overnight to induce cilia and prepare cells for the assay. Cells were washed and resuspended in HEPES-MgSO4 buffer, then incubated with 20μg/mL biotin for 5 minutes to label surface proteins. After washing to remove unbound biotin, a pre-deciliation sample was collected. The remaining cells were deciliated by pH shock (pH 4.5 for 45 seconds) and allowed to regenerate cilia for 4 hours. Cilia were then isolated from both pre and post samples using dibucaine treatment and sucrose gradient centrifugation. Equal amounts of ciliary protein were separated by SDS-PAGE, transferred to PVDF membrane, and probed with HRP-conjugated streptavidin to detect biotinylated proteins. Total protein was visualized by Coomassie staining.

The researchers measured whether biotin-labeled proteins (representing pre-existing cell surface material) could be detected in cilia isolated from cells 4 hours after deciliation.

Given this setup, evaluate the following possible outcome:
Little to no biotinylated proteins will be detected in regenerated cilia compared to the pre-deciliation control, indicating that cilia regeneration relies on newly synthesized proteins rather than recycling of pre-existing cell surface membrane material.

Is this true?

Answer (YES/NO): NO